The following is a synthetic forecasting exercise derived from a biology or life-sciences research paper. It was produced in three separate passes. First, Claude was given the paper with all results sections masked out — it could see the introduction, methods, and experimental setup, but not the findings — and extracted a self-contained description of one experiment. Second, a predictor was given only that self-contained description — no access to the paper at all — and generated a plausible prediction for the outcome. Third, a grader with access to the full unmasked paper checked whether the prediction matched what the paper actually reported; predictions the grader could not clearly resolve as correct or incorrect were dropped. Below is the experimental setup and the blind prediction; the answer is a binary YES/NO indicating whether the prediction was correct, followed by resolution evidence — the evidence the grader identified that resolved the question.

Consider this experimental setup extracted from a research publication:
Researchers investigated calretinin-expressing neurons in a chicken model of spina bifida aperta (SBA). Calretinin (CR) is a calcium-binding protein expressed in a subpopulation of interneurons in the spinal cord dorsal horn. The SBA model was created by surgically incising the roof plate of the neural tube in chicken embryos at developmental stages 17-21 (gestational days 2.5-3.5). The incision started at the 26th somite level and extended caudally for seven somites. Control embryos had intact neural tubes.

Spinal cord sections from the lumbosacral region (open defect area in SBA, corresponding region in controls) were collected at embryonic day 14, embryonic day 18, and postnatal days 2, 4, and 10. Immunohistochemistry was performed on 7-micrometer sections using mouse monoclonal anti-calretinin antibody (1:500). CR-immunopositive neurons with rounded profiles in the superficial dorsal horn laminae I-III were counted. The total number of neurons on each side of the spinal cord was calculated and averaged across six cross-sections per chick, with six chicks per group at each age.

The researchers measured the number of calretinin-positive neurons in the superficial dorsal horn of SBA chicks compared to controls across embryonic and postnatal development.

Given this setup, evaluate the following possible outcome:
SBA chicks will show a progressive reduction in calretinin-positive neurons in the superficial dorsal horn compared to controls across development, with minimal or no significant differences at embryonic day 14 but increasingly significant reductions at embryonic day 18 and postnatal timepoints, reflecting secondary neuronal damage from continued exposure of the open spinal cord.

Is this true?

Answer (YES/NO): NO